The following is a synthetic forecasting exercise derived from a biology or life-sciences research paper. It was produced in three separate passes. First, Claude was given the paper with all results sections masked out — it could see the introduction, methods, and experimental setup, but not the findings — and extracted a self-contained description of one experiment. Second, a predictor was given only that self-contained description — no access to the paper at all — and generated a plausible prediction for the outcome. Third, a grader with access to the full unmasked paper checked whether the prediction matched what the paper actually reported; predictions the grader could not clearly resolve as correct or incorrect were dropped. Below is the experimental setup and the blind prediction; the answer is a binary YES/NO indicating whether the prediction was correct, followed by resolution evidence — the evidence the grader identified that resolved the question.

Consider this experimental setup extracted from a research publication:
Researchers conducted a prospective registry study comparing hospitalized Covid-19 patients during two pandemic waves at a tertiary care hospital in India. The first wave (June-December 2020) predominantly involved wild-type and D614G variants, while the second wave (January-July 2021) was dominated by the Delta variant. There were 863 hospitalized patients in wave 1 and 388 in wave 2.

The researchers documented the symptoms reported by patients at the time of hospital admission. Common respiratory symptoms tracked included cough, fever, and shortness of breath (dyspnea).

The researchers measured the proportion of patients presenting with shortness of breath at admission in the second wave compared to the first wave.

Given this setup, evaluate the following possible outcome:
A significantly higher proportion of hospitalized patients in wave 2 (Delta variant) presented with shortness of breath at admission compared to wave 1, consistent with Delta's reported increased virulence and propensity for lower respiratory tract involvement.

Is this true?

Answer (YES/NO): YES